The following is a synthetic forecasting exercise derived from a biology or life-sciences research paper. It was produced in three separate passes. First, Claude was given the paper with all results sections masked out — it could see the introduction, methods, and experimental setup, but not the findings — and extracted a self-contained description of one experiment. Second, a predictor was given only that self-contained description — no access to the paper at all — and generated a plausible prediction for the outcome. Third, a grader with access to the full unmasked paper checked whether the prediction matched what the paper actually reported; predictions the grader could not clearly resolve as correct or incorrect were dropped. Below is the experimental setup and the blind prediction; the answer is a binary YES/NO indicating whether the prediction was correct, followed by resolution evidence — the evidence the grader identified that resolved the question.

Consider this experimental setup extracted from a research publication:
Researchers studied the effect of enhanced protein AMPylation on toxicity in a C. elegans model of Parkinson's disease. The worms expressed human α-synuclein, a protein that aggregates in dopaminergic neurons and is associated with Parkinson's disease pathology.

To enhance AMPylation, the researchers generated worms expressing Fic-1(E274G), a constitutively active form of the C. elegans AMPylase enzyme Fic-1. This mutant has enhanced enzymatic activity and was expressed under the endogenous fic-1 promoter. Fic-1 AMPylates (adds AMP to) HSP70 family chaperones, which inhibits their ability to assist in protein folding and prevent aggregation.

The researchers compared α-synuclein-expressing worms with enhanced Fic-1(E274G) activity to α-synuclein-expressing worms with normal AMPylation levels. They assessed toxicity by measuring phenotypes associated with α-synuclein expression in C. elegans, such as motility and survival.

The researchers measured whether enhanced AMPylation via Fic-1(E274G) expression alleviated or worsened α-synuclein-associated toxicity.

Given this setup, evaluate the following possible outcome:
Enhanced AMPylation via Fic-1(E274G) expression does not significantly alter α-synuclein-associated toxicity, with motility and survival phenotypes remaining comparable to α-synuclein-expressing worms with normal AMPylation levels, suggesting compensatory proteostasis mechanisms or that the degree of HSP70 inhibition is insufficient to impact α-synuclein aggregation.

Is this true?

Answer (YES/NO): NO